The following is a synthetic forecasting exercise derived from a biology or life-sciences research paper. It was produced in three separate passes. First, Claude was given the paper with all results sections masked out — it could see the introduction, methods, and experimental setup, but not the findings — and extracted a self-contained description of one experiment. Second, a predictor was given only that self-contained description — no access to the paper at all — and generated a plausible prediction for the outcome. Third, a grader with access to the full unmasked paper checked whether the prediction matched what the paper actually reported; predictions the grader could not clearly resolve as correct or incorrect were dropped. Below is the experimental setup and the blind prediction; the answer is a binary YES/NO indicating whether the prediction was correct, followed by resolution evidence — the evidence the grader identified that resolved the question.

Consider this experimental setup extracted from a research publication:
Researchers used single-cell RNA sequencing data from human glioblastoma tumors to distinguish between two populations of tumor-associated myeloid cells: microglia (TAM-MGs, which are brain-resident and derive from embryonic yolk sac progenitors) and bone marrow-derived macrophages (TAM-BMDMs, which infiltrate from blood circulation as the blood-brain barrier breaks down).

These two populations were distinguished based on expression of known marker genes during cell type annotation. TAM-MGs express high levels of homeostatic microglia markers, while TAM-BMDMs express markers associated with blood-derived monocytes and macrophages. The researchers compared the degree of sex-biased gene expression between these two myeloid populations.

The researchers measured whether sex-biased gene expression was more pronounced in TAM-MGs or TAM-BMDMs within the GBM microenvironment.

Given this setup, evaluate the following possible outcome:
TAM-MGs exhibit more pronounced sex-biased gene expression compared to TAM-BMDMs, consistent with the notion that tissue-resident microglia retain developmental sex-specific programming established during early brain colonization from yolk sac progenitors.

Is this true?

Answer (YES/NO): YES